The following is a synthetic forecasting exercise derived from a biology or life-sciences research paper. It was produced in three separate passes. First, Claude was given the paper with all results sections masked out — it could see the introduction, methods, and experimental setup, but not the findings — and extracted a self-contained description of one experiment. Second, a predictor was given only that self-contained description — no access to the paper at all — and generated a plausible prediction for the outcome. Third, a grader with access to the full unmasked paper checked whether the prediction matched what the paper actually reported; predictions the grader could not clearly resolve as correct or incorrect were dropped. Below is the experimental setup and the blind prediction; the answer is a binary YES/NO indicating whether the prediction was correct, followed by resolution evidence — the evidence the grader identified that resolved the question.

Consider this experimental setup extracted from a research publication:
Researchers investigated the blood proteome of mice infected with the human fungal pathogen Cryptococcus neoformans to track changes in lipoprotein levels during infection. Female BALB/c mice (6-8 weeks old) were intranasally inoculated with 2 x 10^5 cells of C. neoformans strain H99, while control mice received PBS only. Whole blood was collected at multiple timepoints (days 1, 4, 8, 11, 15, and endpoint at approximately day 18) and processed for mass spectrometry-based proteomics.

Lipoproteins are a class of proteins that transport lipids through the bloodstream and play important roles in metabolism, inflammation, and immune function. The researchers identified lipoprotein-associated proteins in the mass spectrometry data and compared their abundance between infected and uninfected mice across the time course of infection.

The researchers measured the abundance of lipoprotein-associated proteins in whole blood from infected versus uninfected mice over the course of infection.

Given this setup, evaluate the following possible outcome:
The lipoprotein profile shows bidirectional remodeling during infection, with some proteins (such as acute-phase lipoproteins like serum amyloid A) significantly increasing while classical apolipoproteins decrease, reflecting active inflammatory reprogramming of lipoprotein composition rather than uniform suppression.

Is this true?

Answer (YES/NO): NO